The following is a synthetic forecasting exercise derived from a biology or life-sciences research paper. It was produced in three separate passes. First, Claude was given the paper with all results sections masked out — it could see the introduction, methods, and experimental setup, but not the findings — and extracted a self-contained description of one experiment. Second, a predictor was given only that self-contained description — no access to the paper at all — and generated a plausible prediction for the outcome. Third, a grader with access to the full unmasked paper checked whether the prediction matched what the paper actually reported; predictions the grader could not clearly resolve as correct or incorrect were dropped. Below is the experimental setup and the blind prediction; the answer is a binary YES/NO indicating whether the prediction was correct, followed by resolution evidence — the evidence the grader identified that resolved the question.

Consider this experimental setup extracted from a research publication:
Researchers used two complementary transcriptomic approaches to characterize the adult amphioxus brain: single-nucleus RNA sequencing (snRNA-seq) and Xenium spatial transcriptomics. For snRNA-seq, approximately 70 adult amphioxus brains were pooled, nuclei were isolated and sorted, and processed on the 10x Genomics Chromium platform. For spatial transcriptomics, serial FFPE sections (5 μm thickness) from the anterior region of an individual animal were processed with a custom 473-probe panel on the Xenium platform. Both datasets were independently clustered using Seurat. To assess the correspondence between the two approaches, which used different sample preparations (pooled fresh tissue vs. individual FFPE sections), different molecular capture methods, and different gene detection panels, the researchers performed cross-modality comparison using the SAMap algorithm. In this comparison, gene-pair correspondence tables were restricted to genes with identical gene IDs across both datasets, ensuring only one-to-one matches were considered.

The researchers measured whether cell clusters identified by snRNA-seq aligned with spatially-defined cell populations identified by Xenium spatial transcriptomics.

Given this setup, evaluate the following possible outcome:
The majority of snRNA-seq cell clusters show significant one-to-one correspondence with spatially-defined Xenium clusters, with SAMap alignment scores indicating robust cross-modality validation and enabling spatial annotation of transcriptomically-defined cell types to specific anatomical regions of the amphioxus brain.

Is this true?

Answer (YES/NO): YES